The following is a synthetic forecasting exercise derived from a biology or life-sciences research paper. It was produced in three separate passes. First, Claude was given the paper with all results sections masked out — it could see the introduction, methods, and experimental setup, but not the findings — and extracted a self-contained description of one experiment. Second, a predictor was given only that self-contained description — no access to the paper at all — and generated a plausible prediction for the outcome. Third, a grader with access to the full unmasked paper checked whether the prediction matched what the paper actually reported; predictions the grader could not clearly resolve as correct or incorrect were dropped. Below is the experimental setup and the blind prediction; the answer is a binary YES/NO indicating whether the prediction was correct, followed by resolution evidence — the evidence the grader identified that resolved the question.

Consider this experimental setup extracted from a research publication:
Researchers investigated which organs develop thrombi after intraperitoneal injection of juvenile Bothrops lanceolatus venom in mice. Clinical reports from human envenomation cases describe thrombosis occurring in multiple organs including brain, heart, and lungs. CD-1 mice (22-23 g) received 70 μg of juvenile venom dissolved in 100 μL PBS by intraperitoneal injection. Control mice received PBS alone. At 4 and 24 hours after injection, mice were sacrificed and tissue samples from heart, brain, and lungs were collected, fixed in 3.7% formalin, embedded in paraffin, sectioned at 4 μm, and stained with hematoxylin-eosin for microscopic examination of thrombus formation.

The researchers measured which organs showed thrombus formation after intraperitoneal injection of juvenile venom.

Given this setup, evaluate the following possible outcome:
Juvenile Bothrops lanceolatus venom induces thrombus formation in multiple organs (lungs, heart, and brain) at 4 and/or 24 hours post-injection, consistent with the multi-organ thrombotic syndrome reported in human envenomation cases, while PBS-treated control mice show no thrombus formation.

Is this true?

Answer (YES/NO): NO